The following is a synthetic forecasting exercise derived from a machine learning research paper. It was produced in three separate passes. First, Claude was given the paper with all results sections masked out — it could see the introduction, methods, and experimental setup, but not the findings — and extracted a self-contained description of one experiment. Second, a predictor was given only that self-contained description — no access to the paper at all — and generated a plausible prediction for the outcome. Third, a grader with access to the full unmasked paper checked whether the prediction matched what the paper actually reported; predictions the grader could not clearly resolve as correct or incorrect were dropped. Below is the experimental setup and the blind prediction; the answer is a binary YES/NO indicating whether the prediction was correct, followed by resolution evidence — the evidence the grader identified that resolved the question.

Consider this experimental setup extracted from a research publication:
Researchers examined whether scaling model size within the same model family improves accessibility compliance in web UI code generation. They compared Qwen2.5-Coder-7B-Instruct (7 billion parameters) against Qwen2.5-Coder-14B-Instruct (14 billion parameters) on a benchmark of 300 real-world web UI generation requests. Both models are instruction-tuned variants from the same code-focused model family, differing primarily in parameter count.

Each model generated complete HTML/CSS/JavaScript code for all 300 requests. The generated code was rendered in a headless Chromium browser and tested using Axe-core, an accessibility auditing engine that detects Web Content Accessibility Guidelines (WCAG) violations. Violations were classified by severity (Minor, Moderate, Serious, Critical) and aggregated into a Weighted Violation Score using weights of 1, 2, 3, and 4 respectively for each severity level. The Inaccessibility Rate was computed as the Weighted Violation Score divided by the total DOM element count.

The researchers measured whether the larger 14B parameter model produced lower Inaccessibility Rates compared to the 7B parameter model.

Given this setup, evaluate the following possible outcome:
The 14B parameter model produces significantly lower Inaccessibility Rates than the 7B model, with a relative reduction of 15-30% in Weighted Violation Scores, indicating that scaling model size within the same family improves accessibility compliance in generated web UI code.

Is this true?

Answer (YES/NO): NO